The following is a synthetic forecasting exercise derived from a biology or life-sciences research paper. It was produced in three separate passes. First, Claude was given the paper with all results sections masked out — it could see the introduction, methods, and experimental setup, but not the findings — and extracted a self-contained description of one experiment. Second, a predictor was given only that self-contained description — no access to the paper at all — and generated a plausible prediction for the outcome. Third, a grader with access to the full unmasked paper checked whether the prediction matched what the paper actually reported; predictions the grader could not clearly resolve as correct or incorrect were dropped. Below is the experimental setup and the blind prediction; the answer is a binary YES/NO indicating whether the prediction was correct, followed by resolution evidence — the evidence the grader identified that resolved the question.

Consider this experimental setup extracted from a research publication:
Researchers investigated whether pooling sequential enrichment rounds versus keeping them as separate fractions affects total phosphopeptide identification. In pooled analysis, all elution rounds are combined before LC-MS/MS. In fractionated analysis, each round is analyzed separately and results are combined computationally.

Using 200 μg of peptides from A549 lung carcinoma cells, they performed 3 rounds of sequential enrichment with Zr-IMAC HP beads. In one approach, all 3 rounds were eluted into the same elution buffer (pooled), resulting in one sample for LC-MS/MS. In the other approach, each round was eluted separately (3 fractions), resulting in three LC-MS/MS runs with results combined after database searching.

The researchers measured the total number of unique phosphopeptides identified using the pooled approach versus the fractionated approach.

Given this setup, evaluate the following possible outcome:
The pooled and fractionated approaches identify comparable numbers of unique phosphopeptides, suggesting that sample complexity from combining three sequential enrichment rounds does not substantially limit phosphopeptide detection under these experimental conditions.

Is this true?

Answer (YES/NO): NO